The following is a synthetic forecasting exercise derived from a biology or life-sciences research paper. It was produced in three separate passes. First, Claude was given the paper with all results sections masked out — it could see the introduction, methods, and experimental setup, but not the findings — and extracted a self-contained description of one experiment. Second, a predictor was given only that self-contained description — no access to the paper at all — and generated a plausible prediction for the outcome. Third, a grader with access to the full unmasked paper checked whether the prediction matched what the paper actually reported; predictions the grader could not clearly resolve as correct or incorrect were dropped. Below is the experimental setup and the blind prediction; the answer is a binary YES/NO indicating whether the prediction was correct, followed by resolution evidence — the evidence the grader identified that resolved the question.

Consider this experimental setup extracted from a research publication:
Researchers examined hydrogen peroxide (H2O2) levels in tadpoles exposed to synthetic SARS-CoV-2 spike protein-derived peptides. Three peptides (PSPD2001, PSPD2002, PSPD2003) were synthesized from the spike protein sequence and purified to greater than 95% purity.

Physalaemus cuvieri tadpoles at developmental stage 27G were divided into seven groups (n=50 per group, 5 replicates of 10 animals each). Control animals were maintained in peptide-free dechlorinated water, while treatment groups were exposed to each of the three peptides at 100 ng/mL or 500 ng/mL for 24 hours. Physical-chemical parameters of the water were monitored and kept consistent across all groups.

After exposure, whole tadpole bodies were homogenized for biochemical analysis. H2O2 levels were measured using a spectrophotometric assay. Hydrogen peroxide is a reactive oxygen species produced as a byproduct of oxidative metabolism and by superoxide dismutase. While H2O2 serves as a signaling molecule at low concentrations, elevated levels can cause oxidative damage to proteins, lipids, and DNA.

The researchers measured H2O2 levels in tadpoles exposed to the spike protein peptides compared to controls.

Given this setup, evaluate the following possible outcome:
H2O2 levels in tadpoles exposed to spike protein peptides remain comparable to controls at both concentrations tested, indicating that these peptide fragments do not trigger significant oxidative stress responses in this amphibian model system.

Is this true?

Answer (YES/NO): NO